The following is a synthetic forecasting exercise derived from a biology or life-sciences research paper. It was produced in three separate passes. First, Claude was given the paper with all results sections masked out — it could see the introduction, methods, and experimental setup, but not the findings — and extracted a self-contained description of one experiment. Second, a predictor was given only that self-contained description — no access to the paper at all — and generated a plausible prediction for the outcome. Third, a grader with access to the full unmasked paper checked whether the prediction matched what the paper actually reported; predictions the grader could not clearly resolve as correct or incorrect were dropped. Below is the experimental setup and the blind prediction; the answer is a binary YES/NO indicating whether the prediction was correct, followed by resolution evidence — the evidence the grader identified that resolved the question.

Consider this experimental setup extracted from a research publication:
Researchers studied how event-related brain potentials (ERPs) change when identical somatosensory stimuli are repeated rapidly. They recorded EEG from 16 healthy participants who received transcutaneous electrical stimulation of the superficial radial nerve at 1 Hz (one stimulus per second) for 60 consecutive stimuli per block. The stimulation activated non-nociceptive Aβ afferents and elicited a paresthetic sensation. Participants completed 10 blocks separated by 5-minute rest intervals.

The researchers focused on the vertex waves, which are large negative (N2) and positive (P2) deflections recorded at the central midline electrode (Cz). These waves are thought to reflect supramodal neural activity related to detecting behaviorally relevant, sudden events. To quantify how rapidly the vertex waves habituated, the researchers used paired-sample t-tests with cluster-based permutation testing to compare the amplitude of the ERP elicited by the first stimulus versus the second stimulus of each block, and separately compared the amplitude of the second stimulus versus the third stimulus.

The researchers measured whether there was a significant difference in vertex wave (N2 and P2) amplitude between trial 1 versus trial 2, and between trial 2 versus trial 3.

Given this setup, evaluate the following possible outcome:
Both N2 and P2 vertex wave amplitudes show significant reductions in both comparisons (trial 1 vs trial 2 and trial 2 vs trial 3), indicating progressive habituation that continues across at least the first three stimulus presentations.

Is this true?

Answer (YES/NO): NO